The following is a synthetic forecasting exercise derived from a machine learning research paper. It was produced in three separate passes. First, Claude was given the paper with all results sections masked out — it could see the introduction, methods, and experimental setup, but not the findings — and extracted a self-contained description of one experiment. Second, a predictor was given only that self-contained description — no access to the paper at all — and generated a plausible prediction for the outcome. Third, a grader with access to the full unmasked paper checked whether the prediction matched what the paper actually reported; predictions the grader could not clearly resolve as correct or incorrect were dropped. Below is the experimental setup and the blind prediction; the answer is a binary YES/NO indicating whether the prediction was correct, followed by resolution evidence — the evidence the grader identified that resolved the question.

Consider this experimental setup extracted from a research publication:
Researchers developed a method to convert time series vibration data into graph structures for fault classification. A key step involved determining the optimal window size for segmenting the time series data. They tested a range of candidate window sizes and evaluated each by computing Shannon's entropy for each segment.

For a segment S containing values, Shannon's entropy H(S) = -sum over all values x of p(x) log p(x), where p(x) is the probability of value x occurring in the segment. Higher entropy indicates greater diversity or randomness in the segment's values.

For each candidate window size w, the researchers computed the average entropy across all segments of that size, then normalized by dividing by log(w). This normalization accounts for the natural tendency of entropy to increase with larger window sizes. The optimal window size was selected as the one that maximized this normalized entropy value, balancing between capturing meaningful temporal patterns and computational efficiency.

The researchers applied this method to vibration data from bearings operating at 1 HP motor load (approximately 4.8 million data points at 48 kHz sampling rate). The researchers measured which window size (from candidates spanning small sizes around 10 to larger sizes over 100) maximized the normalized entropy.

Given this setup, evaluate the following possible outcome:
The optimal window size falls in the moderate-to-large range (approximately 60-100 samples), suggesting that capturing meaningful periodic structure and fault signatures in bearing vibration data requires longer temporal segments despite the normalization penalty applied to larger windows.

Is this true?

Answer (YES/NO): NO